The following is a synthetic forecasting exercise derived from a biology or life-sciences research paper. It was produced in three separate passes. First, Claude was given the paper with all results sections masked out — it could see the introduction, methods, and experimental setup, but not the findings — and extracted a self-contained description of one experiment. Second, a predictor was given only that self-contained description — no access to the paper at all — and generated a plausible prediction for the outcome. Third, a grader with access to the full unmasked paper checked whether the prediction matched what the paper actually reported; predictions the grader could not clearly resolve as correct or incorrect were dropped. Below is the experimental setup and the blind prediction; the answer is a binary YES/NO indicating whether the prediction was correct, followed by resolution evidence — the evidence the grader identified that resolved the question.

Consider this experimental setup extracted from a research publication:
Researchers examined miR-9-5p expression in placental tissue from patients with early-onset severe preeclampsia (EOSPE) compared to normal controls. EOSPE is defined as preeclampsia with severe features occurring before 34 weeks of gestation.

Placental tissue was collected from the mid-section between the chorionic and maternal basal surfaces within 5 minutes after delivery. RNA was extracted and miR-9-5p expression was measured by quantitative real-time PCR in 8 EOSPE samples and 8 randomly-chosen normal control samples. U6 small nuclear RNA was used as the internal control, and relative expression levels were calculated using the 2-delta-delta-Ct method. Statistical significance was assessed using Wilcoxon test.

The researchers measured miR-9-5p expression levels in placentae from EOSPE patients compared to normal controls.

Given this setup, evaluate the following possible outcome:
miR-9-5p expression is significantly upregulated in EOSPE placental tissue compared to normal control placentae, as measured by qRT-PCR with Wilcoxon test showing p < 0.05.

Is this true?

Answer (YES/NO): NO